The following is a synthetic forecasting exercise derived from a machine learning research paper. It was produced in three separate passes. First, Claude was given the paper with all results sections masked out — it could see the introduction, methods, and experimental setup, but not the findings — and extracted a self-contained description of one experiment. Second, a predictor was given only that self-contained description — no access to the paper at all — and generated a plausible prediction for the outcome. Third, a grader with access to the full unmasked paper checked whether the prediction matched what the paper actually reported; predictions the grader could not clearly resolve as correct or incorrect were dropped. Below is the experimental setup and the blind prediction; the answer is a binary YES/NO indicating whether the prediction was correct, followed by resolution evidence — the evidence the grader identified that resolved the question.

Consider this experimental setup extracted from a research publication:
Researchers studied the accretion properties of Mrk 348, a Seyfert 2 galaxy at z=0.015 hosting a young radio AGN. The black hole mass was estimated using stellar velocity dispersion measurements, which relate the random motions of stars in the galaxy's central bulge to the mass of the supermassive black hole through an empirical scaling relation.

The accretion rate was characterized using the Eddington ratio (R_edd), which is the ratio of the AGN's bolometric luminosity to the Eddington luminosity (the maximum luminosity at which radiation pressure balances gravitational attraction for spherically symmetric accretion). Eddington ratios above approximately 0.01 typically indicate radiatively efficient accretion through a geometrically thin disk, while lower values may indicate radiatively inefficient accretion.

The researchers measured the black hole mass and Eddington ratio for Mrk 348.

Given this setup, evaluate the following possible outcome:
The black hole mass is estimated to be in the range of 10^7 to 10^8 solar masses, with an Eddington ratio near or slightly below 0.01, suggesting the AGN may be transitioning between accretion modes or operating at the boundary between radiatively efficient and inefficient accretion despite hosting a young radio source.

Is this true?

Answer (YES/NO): NO